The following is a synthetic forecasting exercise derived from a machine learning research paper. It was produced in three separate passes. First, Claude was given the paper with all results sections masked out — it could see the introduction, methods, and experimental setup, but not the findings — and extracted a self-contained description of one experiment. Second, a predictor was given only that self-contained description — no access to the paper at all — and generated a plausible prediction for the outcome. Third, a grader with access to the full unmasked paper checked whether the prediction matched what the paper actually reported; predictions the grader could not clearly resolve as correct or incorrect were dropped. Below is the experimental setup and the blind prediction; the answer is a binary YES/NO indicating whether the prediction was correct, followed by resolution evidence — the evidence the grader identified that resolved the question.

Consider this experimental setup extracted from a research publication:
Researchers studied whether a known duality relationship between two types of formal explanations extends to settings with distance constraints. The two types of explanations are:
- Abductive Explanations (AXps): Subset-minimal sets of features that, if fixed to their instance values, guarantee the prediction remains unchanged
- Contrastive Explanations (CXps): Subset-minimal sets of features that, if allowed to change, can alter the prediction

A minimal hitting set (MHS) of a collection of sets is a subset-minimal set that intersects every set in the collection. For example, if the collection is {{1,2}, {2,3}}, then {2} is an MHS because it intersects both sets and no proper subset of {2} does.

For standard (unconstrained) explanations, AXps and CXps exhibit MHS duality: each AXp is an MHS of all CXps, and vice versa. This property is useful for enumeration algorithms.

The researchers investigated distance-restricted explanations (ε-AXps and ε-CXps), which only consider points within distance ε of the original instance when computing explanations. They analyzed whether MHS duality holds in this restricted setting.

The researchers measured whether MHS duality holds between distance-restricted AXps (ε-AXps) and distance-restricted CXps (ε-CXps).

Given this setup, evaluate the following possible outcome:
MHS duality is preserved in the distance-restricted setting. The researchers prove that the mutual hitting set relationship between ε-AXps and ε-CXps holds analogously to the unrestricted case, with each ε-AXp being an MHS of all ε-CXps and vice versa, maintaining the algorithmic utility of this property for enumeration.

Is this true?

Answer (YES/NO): YES